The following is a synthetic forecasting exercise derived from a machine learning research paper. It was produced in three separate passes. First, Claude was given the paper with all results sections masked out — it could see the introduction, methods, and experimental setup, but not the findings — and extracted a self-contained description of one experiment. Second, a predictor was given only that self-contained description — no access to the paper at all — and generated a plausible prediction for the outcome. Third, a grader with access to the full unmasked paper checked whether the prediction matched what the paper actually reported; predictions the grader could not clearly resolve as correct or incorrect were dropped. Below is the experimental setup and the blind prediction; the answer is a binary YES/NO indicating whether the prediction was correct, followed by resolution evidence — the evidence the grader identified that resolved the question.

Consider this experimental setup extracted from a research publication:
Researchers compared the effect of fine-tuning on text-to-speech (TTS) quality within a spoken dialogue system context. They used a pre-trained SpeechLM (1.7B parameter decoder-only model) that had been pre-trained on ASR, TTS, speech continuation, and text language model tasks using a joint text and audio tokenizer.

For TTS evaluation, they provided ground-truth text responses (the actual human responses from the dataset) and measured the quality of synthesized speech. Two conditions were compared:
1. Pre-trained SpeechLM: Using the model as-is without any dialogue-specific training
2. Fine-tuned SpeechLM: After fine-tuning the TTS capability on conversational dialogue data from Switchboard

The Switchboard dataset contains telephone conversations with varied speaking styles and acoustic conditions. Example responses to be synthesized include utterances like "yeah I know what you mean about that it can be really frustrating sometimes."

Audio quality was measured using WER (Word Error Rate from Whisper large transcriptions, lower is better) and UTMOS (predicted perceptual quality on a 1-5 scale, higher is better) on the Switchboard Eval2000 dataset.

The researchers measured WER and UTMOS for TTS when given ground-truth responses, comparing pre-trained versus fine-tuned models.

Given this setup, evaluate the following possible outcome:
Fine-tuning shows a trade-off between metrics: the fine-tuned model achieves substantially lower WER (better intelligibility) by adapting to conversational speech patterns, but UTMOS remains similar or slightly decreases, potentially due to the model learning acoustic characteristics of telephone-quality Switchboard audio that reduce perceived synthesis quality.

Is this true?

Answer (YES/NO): NO